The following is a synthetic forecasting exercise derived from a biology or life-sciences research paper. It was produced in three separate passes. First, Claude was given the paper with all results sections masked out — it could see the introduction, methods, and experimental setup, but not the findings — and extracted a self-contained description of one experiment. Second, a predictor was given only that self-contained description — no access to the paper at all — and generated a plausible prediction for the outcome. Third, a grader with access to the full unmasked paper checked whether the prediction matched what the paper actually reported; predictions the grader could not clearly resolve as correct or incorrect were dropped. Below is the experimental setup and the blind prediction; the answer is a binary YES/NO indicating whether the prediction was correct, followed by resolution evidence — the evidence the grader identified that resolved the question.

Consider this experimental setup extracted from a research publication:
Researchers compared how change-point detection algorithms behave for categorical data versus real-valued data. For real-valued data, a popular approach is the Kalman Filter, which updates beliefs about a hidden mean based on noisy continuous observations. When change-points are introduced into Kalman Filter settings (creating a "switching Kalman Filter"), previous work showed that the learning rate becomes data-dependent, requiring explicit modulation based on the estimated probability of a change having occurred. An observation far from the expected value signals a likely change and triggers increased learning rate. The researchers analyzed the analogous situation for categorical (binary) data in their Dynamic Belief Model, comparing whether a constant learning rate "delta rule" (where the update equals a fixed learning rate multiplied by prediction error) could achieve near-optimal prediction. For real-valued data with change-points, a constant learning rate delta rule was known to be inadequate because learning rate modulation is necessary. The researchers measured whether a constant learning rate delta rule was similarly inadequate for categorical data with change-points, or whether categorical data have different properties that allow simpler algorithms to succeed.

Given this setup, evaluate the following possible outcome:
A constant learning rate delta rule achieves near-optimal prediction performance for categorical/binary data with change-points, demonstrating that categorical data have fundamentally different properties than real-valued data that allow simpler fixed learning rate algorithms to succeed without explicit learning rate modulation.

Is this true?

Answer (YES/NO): YES